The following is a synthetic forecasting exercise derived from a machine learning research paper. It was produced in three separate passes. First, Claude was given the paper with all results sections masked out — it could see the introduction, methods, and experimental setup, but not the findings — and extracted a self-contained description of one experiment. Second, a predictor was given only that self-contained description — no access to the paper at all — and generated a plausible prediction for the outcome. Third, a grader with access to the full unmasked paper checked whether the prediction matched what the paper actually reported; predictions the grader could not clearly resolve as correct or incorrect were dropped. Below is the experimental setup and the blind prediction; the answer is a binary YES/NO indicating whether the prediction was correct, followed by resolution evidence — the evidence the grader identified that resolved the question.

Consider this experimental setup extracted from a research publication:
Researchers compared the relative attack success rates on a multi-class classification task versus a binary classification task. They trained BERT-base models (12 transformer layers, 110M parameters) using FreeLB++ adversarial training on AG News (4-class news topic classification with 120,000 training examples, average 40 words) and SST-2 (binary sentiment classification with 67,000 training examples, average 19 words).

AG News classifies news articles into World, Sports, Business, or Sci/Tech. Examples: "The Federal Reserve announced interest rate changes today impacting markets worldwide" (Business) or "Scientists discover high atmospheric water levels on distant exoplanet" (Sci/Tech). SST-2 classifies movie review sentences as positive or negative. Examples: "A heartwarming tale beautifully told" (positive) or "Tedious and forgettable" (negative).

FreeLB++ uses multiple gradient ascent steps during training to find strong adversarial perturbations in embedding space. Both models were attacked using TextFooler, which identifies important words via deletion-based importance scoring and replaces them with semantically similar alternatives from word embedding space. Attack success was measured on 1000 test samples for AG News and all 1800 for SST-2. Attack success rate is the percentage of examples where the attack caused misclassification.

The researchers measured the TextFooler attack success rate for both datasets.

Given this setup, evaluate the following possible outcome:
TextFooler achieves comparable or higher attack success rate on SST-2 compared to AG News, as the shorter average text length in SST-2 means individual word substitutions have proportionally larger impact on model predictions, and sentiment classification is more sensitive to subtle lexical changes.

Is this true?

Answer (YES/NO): YES